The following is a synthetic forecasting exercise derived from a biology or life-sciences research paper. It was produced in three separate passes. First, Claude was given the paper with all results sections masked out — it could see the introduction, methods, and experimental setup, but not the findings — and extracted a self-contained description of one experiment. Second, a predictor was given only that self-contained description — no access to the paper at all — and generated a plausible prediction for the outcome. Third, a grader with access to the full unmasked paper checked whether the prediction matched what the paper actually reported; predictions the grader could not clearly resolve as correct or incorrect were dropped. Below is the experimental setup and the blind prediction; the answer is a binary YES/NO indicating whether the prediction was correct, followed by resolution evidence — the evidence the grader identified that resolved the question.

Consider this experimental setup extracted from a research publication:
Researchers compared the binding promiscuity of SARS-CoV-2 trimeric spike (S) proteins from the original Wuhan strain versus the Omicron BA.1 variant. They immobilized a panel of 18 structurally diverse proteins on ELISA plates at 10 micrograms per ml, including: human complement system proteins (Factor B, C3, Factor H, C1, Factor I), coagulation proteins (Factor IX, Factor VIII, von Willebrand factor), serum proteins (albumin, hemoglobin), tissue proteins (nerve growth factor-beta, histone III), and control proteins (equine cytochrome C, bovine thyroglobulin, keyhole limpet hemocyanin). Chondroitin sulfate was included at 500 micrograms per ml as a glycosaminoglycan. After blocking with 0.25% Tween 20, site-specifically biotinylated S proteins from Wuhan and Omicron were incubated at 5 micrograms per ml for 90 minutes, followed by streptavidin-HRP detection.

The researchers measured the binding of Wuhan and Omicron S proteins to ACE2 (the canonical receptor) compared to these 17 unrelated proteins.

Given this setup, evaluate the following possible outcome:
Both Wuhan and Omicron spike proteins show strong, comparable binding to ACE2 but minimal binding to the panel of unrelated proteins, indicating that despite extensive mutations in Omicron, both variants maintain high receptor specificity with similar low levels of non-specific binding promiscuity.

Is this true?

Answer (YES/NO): NO